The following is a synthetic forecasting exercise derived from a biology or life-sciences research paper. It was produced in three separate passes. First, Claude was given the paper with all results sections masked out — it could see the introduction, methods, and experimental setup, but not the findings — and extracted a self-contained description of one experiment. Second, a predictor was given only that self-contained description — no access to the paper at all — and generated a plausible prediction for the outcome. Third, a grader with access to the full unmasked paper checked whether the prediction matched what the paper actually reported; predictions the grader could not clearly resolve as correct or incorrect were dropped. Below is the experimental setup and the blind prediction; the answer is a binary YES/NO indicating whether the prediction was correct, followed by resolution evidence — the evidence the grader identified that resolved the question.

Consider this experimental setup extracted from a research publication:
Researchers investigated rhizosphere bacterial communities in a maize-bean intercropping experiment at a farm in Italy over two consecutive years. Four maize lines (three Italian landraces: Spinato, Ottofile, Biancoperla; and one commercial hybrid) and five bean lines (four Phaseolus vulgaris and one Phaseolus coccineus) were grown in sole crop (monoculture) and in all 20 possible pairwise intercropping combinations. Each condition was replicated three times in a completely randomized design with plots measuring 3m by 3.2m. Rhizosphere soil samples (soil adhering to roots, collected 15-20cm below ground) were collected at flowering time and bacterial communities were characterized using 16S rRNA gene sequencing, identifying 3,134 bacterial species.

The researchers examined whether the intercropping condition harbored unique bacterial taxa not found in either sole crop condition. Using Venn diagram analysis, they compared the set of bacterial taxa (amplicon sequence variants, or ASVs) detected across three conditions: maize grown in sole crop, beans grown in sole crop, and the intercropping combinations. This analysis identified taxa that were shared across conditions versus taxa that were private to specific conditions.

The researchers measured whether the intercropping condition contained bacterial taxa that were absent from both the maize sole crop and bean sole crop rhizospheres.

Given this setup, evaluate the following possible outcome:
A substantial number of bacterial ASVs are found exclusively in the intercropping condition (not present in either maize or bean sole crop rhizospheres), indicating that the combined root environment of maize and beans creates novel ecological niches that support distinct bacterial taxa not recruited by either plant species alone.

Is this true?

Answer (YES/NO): YES